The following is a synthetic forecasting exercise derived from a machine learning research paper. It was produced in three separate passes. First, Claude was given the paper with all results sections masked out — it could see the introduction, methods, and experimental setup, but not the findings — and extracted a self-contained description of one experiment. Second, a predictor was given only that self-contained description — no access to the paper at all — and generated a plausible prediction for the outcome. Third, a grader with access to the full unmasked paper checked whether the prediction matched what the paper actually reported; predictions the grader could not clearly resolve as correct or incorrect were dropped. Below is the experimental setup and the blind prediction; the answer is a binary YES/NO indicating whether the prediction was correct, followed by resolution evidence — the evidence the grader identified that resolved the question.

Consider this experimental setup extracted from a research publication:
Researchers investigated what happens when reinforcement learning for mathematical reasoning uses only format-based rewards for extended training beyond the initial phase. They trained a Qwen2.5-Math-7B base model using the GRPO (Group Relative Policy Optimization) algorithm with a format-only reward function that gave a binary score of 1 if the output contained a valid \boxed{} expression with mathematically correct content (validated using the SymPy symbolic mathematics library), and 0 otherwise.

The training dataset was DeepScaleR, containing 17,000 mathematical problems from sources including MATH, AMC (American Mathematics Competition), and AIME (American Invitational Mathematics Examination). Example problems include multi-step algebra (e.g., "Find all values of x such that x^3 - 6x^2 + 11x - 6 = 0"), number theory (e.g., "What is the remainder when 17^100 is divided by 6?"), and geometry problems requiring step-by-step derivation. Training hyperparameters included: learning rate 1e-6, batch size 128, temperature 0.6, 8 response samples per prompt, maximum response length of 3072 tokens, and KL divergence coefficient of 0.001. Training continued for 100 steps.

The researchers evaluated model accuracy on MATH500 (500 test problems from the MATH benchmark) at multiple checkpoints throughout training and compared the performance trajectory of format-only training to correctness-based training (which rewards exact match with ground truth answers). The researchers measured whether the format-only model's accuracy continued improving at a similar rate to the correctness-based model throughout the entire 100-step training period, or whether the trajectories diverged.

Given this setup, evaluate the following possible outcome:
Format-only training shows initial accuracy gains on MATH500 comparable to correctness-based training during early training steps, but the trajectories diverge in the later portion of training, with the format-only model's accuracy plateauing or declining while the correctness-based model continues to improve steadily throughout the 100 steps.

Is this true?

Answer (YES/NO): YES